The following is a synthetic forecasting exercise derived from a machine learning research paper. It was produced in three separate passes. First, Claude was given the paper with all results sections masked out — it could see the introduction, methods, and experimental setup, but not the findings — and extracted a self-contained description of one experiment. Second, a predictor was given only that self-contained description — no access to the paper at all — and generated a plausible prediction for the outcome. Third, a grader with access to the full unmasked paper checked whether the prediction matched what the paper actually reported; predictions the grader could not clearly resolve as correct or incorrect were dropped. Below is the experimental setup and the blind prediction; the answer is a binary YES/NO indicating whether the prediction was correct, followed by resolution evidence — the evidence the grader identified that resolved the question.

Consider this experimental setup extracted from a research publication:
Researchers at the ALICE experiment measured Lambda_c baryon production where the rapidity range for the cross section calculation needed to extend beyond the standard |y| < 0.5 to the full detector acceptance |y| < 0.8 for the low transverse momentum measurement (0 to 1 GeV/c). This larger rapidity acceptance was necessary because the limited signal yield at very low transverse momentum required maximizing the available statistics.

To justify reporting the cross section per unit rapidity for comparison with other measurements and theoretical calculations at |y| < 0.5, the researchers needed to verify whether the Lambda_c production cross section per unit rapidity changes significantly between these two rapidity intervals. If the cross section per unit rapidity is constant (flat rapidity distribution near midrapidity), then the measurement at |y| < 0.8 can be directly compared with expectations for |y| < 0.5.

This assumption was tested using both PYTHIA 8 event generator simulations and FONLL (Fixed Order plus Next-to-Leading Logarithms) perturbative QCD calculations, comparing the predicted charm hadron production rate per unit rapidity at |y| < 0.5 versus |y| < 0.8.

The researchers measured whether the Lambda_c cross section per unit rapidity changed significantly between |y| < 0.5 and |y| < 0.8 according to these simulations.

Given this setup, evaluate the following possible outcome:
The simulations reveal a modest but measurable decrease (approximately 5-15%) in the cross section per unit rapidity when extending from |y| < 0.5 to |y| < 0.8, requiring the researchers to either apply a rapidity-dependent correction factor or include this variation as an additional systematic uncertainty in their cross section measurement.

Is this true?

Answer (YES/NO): NO